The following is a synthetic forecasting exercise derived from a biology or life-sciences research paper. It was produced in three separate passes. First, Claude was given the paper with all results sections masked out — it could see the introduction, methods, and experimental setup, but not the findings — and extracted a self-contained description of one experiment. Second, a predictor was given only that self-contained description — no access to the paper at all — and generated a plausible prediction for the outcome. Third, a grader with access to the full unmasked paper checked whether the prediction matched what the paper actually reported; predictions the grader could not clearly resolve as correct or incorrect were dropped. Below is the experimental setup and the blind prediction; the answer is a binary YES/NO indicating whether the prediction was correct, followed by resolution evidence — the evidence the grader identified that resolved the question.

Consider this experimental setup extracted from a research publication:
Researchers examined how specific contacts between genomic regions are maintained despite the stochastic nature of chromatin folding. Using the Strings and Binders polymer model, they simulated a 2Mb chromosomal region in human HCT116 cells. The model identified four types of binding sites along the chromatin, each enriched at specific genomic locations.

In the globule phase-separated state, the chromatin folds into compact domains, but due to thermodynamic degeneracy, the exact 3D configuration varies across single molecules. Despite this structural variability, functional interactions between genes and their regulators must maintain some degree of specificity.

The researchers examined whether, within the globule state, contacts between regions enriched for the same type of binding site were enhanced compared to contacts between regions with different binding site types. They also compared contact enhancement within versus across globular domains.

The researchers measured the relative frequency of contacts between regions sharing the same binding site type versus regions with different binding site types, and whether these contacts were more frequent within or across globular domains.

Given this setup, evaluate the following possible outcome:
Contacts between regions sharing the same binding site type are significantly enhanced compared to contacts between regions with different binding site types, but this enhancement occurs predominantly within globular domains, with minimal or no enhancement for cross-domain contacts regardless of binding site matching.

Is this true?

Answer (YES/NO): NO